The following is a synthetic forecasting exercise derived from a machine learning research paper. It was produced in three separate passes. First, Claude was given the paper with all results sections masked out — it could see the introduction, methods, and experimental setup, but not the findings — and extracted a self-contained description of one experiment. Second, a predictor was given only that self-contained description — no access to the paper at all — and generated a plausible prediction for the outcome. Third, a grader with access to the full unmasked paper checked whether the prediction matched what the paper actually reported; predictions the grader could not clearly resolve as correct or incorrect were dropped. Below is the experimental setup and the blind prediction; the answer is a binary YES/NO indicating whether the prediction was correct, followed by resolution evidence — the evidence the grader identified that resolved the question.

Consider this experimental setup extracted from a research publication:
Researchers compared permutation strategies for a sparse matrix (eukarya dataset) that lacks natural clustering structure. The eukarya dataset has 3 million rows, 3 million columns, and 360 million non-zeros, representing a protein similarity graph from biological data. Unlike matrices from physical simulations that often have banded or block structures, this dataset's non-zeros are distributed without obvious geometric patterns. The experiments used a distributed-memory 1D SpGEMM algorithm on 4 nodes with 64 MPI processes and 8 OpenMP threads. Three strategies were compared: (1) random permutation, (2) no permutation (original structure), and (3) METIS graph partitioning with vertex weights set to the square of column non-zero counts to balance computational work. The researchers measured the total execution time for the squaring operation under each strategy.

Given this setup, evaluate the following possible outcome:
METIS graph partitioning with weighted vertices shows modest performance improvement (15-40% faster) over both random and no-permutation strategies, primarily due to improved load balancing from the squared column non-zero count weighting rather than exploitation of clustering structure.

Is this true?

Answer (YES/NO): NO